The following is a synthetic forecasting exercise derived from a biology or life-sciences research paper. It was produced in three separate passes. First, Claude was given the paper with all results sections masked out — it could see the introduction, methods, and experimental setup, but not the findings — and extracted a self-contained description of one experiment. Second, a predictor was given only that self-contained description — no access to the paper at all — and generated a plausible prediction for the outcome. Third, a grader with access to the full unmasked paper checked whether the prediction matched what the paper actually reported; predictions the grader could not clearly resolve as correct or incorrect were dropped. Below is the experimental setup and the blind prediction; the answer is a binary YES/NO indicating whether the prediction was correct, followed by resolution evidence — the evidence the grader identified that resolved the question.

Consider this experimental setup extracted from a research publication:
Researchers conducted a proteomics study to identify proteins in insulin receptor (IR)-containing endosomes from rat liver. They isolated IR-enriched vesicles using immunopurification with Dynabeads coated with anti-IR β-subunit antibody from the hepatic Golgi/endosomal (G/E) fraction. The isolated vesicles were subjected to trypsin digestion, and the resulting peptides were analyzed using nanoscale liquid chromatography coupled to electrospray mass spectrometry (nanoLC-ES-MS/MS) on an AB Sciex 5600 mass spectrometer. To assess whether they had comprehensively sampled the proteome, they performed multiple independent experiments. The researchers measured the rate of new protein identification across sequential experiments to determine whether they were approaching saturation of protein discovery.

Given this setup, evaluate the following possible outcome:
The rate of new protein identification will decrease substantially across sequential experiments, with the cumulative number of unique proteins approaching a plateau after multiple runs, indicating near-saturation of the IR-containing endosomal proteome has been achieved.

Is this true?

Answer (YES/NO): YES